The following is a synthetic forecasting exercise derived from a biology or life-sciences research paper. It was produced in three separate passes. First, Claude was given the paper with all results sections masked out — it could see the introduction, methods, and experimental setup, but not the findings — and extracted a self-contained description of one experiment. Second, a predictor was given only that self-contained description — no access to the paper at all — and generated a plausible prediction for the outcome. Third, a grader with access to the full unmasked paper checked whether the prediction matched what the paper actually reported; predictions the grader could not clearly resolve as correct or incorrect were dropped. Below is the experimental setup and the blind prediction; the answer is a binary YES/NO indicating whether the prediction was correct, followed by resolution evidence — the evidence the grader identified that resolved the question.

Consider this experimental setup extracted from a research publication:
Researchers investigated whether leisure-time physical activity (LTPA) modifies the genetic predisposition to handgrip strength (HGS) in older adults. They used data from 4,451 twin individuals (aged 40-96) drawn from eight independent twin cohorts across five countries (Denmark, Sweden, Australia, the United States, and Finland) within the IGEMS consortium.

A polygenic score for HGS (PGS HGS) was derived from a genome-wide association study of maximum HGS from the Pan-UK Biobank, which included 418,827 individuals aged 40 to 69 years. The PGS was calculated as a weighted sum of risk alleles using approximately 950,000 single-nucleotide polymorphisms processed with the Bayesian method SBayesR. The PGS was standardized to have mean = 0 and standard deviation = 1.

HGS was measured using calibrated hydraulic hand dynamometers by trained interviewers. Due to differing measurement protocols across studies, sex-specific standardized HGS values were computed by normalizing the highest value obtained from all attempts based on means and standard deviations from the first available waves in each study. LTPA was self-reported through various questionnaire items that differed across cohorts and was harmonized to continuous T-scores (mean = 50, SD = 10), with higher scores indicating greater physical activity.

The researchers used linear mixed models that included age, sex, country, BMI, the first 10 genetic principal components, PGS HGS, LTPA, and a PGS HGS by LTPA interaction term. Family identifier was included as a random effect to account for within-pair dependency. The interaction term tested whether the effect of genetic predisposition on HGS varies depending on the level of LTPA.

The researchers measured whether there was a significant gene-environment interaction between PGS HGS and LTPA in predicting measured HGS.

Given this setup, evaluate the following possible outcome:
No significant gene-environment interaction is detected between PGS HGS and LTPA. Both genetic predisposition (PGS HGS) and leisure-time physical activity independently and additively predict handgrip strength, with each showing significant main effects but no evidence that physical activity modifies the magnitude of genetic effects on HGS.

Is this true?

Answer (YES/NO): NO